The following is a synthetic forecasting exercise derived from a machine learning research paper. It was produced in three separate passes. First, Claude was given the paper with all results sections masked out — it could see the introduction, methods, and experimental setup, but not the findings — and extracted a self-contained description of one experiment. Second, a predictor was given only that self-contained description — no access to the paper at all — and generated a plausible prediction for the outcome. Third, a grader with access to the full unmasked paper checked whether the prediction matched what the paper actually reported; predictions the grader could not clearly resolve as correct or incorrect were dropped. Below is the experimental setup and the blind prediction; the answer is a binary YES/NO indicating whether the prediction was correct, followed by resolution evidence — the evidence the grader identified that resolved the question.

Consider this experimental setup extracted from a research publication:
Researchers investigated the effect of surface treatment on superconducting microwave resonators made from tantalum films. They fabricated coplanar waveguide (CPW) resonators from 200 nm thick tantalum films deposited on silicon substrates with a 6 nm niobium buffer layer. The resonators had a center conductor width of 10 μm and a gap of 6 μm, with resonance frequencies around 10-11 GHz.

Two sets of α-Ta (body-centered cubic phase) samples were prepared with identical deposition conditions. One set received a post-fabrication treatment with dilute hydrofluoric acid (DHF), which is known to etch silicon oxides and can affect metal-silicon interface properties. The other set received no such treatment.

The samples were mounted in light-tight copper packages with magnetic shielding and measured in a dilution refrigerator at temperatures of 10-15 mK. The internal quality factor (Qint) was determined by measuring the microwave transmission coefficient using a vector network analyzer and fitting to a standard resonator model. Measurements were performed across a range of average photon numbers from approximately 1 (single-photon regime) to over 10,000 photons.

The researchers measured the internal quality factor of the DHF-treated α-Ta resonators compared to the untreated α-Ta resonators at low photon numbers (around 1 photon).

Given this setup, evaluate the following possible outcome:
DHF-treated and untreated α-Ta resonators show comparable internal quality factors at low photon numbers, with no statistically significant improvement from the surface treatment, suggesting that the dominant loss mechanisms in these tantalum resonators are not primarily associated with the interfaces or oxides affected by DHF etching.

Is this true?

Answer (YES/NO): NO